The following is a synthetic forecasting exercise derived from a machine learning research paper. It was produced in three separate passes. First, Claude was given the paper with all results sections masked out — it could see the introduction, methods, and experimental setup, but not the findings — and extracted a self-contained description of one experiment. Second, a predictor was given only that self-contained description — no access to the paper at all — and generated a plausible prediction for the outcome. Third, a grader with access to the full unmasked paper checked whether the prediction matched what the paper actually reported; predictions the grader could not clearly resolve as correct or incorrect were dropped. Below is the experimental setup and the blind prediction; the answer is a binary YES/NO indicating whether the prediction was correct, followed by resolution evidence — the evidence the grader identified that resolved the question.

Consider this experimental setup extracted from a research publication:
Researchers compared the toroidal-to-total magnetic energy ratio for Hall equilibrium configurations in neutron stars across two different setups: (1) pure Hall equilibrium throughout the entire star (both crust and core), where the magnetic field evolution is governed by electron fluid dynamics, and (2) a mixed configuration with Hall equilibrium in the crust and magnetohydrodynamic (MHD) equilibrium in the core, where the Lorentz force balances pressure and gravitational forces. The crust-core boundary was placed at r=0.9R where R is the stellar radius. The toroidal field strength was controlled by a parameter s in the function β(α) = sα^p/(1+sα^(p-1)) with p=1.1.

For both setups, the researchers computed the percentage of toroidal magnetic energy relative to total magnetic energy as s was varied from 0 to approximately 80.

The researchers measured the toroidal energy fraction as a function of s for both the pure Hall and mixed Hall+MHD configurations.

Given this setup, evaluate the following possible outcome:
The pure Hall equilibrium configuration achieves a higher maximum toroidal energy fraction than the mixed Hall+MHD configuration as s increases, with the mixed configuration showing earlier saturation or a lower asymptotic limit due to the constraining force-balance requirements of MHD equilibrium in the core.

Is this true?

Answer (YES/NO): NO